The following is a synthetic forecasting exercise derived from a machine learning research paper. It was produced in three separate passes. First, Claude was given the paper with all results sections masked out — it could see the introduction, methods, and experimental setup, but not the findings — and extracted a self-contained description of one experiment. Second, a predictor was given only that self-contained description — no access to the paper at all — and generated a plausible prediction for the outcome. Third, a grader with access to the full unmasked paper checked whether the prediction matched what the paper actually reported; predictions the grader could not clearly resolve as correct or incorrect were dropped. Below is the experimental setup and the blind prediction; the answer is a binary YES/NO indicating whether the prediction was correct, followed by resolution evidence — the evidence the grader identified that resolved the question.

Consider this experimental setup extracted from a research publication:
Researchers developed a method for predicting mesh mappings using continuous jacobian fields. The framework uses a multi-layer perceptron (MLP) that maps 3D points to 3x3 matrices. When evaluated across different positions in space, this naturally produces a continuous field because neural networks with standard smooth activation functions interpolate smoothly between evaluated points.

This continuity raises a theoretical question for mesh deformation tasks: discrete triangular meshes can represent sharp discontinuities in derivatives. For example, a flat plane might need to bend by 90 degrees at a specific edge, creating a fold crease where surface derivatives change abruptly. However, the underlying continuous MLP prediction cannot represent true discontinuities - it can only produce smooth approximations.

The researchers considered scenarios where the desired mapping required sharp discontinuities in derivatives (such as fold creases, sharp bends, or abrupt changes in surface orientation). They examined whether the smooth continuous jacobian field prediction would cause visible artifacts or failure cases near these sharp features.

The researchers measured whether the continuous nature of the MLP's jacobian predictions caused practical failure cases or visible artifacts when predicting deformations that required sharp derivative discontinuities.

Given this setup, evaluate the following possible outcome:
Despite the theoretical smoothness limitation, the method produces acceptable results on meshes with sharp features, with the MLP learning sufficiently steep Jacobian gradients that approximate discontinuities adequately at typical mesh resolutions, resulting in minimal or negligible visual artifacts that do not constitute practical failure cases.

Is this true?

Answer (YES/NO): NO